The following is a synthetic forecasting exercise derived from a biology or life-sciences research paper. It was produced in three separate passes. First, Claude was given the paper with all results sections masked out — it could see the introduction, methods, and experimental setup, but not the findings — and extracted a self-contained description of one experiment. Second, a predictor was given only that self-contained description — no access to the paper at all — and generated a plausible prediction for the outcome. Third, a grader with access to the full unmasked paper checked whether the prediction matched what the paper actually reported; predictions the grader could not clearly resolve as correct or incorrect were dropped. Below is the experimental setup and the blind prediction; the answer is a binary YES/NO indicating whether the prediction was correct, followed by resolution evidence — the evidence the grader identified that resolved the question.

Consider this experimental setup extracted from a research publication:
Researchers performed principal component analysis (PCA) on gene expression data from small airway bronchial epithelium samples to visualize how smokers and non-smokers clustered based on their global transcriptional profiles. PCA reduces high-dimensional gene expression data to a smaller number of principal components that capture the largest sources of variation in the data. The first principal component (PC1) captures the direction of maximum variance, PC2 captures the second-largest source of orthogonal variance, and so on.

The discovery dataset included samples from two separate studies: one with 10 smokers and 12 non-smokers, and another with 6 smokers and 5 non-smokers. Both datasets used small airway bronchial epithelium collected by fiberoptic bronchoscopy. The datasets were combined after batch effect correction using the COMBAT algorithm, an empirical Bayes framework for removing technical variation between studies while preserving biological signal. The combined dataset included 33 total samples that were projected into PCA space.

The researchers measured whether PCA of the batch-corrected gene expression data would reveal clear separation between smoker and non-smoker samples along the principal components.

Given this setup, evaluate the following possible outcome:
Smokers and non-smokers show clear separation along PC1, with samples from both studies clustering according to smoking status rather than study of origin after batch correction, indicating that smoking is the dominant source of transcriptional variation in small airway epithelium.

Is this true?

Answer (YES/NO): NO